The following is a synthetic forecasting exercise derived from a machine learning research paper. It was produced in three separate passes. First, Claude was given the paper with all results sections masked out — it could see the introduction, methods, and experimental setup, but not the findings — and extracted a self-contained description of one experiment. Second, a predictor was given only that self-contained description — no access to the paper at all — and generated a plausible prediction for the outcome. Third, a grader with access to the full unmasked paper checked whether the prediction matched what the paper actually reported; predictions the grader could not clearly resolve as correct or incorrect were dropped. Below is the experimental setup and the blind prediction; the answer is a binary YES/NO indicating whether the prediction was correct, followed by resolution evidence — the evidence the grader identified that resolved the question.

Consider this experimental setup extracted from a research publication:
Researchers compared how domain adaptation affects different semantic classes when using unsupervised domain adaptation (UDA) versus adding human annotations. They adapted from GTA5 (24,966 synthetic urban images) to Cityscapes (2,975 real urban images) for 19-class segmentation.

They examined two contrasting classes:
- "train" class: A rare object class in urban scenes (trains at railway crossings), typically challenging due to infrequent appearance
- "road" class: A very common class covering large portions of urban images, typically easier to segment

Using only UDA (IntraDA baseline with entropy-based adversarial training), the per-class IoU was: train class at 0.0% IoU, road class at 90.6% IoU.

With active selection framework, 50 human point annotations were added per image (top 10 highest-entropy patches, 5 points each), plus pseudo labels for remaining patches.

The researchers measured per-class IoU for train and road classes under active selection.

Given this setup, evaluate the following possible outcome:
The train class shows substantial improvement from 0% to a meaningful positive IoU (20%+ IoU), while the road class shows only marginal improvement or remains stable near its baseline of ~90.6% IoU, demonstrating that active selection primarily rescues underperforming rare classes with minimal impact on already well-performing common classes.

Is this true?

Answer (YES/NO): NO